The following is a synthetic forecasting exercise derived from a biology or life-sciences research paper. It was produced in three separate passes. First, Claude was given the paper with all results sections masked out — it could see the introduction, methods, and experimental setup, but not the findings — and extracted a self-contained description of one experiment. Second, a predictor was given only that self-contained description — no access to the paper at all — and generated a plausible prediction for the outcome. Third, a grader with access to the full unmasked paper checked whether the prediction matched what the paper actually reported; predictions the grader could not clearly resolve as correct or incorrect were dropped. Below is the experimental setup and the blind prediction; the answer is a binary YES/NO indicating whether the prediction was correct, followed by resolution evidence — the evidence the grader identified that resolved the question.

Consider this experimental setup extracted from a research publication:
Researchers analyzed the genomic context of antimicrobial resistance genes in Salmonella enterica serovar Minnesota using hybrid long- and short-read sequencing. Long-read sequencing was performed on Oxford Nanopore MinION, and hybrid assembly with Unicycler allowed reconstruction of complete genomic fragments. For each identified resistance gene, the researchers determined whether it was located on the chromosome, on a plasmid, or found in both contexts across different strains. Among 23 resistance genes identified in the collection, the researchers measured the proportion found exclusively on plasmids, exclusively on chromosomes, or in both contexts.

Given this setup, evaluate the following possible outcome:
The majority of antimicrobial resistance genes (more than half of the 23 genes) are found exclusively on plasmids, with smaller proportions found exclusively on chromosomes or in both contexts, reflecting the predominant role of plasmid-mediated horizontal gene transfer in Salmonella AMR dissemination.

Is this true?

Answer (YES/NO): NO